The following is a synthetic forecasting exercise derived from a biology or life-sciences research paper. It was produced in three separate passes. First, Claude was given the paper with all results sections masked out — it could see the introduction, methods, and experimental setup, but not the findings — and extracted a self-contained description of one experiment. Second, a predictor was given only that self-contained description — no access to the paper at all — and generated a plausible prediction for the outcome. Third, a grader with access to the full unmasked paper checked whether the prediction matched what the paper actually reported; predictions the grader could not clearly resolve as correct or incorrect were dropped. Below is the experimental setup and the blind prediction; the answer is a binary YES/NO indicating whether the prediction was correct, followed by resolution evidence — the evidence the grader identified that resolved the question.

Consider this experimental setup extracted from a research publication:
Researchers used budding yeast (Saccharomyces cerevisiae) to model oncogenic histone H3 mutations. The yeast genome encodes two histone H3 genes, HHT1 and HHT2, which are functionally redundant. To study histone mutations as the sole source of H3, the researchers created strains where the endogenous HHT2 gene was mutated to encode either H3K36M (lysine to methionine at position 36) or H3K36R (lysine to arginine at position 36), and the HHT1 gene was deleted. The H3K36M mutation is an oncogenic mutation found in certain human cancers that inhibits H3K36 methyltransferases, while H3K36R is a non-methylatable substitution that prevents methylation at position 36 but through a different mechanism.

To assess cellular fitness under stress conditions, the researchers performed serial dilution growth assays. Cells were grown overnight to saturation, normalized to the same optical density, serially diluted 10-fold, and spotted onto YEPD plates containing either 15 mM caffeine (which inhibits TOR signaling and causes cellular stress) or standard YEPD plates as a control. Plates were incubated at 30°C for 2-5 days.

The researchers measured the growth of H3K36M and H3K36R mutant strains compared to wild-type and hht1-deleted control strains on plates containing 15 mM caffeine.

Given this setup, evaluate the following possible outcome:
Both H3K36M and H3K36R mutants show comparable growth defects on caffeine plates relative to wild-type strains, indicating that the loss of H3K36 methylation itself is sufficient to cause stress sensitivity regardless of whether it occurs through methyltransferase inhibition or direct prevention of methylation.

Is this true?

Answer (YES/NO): YES